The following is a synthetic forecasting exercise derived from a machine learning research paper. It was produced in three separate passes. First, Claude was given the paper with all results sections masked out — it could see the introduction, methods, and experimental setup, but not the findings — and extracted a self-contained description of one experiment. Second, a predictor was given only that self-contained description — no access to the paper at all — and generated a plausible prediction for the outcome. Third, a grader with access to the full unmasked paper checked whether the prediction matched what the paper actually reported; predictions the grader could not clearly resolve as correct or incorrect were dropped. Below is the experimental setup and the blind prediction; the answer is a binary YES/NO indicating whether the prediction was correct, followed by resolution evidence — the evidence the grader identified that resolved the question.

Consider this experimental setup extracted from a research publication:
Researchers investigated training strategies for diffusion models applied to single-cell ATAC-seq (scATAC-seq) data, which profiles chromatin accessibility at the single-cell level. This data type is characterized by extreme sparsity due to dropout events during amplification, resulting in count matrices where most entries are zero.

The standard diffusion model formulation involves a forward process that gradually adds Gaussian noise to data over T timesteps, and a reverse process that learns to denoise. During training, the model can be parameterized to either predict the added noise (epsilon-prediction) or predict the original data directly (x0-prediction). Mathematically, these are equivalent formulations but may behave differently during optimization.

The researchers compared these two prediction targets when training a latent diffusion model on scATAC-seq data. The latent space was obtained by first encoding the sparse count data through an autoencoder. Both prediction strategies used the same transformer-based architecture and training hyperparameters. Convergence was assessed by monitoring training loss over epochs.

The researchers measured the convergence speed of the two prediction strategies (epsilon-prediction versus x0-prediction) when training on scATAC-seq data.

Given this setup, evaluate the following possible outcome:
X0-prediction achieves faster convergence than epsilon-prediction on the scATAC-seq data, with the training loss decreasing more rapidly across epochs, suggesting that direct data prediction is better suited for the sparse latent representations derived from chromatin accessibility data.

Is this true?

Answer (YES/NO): YES